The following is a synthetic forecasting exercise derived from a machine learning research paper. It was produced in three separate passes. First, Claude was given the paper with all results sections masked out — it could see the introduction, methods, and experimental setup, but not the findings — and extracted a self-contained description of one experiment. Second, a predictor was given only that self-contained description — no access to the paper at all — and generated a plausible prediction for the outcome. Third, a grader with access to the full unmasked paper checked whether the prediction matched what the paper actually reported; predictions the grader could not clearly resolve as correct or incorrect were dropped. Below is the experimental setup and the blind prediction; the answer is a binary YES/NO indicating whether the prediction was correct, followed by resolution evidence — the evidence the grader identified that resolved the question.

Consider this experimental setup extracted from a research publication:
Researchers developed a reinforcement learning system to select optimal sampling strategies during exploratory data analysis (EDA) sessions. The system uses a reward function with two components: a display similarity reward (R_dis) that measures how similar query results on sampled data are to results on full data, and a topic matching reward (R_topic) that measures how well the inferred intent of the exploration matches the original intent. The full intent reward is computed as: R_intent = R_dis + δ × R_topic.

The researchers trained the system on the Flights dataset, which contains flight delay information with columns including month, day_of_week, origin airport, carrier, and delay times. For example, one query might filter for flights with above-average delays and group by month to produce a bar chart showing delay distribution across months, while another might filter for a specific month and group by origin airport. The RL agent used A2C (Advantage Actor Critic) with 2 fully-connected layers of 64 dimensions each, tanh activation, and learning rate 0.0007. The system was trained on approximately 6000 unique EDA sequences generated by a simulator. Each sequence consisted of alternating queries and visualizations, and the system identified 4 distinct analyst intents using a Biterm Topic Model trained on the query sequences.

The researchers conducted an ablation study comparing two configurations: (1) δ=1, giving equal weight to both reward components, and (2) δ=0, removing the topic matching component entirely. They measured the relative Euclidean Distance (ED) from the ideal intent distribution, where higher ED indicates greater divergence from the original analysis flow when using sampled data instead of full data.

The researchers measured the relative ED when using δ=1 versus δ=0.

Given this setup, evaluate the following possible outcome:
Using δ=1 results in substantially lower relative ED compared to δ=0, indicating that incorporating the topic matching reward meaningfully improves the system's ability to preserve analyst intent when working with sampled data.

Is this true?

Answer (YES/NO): YES